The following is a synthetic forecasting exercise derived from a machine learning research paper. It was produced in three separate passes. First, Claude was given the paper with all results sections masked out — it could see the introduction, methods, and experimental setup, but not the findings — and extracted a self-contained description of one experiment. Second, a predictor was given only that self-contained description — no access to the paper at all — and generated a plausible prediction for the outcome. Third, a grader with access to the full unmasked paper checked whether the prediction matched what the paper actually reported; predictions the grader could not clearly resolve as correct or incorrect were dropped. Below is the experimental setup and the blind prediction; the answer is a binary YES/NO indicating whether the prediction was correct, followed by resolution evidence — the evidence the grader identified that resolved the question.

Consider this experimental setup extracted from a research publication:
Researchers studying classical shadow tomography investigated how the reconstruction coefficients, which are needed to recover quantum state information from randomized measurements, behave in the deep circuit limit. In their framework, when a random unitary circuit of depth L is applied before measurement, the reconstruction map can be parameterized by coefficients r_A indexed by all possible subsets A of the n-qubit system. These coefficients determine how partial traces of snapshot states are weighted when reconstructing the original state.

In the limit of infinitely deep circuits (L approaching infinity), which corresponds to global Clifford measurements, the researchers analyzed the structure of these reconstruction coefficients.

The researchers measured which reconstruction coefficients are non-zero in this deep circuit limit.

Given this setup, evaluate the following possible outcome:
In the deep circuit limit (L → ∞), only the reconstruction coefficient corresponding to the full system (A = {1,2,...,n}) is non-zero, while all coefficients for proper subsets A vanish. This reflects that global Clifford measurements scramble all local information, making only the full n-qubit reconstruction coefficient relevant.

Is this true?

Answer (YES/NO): NO